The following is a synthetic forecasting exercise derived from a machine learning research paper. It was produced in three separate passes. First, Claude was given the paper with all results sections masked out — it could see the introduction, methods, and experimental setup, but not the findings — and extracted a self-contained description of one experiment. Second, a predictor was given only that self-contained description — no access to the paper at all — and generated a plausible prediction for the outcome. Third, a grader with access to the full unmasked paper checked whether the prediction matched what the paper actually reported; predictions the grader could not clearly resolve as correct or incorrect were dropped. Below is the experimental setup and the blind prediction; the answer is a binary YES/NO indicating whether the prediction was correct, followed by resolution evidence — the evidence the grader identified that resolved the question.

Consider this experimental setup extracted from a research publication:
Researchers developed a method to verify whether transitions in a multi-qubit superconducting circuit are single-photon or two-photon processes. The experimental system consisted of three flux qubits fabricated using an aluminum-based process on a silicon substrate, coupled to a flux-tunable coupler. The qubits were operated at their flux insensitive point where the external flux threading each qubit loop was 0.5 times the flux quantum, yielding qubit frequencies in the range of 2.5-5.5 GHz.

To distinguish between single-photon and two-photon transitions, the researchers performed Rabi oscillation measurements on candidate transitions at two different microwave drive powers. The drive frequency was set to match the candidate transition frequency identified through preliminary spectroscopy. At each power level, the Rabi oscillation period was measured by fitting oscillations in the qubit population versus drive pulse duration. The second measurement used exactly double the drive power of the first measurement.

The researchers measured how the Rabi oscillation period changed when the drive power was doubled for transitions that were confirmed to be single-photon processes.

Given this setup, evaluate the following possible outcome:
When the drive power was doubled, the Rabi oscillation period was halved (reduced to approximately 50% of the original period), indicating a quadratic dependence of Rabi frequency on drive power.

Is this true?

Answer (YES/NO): YES